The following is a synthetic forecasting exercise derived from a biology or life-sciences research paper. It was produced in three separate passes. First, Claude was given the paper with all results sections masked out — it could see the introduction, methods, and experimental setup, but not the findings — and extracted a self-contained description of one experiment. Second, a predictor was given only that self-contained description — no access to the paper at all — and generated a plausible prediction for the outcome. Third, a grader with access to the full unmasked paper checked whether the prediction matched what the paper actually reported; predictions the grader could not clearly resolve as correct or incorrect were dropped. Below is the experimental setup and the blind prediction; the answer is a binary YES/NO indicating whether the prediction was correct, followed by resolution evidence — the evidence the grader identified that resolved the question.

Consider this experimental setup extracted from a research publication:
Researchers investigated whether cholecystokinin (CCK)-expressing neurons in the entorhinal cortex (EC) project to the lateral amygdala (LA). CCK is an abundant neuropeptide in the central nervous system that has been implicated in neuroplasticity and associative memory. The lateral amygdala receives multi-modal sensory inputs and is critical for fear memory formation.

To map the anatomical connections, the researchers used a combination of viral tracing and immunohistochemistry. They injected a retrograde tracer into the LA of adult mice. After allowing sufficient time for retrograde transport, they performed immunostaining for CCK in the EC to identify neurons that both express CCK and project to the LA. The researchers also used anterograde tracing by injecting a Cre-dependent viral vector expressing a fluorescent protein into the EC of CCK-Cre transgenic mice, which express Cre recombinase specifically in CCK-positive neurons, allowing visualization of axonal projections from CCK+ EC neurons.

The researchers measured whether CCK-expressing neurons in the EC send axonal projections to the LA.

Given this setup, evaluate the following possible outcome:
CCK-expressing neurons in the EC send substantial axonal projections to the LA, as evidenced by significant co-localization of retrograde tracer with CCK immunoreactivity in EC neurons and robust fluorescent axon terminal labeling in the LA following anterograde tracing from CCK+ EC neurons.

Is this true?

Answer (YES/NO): YES